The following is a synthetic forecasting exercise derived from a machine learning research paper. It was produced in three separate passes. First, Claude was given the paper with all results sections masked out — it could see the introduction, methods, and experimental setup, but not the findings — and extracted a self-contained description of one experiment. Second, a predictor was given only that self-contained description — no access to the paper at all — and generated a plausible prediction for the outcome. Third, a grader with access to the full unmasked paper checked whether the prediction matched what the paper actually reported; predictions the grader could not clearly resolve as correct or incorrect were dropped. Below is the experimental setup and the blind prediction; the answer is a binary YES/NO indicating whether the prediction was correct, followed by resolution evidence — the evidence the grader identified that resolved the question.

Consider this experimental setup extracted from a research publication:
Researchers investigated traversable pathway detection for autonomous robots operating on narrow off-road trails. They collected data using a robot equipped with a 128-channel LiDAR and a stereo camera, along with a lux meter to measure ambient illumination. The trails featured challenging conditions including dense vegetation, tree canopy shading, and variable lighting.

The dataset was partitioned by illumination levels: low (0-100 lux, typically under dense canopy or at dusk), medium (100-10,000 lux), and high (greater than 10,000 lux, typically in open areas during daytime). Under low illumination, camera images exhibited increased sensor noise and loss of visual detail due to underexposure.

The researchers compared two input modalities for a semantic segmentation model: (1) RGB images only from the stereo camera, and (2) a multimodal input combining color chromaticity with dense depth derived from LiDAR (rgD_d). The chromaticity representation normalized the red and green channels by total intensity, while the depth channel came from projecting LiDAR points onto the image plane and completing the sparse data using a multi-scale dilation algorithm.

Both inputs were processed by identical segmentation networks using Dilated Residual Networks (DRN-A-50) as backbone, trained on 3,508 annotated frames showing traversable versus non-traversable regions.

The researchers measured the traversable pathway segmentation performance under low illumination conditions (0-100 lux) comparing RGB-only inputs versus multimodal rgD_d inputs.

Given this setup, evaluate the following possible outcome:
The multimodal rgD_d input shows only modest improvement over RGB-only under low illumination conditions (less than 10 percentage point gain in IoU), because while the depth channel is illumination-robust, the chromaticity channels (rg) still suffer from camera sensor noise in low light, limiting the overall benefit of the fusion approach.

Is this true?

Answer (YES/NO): NO